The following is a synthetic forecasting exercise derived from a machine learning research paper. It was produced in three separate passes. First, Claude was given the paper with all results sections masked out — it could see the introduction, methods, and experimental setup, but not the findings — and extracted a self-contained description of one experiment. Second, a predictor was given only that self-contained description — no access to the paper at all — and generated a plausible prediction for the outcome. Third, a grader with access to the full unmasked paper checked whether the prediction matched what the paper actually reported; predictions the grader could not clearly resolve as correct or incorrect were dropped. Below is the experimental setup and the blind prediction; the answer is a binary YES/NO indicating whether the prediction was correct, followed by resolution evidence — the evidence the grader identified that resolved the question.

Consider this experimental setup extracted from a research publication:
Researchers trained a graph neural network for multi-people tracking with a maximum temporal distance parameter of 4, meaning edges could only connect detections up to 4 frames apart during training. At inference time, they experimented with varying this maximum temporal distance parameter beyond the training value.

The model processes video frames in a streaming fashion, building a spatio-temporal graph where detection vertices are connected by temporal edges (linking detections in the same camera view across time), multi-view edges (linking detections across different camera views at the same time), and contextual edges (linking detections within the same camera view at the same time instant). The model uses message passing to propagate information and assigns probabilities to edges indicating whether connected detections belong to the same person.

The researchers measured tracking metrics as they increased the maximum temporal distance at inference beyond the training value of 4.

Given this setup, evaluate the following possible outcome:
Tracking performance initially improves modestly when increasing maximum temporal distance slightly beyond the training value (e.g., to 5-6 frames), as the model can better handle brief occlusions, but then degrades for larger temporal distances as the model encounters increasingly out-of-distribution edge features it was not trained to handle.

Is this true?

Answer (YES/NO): YES